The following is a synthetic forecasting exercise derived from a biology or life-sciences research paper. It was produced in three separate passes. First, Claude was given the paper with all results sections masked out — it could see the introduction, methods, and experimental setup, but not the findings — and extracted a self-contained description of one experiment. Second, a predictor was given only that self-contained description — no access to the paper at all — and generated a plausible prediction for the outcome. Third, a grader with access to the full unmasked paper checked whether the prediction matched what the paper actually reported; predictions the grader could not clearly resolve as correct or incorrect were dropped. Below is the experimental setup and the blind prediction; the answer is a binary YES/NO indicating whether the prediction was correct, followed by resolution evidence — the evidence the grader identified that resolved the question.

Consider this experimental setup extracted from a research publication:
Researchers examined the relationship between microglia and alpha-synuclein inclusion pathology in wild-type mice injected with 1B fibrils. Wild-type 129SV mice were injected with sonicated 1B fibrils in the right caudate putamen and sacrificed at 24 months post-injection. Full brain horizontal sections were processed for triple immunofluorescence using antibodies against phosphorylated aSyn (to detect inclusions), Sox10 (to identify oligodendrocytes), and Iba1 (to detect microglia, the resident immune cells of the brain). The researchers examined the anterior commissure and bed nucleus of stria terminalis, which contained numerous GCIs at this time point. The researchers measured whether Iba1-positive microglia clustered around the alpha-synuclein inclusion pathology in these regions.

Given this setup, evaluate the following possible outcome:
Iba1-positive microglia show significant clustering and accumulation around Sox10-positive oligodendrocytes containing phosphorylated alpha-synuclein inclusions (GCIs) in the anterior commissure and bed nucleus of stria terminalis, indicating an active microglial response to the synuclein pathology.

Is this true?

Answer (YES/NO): NO